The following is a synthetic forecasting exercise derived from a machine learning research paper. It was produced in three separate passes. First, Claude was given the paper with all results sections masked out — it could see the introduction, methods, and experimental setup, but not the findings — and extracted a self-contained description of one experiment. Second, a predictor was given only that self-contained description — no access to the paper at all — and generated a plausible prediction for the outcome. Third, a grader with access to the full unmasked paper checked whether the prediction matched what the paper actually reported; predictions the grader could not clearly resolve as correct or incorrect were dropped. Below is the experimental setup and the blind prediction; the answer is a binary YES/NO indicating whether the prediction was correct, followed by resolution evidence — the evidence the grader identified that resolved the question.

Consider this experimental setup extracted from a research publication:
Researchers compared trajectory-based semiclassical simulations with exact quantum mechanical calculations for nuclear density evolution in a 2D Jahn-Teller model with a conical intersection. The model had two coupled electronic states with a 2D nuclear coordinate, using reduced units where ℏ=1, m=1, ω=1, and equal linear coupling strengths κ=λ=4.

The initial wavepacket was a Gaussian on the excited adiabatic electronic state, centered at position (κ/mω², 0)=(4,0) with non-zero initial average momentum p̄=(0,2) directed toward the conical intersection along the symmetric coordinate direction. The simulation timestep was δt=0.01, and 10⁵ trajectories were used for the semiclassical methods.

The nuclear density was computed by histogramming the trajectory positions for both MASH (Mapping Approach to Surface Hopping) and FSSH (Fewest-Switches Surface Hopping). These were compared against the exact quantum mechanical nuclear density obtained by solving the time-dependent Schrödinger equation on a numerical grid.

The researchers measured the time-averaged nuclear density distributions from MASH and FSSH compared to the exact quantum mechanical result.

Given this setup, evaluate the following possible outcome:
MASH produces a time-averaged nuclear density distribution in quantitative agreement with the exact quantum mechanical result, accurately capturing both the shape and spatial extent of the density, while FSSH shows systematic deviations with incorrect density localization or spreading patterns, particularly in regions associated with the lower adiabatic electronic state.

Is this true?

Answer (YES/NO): NO